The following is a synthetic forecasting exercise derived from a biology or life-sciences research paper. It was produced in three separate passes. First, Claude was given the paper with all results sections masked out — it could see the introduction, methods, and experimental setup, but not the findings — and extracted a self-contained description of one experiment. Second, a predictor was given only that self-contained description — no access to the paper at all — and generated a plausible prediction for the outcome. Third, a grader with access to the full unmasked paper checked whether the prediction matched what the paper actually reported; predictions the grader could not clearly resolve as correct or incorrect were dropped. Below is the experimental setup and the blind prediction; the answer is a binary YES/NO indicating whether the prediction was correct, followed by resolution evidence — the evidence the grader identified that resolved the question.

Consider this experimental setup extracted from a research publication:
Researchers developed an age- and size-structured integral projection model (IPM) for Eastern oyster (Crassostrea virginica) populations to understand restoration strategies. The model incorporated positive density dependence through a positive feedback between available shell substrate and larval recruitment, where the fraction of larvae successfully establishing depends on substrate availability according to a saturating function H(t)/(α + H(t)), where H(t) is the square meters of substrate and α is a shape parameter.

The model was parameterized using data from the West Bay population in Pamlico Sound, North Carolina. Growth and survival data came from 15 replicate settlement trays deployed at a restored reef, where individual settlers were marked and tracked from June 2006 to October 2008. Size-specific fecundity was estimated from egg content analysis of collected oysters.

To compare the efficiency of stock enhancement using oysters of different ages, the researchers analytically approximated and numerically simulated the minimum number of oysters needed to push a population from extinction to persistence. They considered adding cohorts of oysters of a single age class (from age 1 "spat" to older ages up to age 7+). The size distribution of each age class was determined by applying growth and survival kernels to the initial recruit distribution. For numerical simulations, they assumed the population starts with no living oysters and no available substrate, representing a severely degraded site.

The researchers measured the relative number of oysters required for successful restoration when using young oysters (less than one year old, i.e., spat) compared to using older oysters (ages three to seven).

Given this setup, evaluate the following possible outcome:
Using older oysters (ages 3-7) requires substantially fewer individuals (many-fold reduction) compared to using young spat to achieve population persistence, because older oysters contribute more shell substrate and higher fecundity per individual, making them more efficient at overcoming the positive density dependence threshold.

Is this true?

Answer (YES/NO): NO